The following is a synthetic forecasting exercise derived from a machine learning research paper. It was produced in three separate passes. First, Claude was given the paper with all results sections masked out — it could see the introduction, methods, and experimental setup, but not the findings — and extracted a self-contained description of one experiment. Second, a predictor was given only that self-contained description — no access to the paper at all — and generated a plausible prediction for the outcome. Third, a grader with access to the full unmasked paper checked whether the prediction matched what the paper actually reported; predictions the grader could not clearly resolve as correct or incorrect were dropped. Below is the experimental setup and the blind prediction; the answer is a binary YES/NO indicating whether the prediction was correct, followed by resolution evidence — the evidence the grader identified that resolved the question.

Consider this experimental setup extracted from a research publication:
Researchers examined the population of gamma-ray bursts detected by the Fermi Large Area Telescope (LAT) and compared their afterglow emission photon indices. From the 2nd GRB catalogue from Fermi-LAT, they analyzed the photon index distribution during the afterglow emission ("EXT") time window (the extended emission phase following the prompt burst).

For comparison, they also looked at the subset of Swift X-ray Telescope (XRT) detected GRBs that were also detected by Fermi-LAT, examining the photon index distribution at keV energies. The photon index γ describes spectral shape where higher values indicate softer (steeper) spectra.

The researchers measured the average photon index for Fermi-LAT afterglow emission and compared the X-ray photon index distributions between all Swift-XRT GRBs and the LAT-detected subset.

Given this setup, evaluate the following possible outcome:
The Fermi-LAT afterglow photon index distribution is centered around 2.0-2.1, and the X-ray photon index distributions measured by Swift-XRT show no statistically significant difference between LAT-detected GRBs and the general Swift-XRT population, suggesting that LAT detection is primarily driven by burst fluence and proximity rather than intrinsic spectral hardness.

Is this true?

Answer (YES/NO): NO